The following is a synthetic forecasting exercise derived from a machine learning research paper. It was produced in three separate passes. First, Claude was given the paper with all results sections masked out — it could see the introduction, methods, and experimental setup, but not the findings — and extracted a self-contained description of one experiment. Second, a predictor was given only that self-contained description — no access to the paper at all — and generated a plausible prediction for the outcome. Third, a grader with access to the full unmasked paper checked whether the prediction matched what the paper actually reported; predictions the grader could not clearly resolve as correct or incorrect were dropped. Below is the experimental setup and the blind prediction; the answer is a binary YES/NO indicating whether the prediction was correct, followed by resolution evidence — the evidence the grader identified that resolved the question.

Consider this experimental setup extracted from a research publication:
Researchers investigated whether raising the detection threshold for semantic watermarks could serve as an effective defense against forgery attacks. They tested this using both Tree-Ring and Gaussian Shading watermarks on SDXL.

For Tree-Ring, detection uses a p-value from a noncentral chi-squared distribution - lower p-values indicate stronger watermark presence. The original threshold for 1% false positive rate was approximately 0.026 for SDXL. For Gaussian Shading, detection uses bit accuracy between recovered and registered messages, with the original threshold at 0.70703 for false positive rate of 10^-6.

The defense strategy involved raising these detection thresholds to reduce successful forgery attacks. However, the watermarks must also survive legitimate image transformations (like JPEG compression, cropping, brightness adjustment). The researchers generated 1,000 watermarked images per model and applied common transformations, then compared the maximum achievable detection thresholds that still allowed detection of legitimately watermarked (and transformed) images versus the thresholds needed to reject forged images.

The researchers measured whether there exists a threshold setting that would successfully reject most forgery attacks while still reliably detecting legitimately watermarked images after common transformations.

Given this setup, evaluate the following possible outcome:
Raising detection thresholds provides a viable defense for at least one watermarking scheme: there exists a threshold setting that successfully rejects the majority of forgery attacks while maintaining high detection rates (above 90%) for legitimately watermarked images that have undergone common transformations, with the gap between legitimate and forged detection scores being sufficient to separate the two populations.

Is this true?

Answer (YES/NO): NO